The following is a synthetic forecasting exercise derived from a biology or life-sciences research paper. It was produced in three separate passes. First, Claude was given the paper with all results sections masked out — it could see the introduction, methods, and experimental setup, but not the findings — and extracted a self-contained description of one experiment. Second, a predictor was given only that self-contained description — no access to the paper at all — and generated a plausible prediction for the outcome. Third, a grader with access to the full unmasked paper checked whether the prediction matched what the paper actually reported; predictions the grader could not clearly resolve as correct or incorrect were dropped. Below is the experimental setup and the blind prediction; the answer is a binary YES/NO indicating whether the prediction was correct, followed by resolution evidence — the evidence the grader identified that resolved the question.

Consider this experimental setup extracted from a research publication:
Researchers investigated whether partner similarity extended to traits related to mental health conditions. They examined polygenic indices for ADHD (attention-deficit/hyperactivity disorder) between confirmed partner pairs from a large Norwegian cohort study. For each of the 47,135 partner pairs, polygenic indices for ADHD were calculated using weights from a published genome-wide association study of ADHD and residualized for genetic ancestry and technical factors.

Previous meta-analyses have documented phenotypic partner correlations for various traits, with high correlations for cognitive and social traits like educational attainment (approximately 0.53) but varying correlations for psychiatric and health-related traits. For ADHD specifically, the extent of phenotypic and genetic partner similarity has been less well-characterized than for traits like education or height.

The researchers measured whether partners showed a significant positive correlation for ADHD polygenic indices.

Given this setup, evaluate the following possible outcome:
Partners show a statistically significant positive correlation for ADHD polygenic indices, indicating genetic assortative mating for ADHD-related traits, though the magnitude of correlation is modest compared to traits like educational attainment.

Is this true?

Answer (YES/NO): NO